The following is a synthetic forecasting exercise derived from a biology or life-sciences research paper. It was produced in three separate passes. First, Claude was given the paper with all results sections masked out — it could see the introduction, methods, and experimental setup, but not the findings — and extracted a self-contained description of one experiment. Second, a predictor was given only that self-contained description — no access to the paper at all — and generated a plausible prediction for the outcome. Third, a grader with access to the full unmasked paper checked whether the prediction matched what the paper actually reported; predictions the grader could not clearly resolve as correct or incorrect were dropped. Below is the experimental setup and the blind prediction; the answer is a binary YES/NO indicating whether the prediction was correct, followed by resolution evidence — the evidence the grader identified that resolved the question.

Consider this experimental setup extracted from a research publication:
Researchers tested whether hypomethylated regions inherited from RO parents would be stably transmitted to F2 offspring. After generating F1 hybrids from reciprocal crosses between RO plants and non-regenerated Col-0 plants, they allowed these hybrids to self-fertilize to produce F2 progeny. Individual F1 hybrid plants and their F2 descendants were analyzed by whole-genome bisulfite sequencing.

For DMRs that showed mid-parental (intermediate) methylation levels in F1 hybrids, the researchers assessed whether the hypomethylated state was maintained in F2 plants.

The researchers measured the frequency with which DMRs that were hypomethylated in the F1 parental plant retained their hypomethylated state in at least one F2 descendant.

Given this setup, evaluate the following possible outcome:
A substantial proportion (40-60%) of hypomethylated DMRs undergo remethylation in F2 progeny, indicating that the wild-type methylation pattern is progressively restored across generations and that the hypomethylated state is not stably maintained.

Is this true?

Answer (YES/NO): NO